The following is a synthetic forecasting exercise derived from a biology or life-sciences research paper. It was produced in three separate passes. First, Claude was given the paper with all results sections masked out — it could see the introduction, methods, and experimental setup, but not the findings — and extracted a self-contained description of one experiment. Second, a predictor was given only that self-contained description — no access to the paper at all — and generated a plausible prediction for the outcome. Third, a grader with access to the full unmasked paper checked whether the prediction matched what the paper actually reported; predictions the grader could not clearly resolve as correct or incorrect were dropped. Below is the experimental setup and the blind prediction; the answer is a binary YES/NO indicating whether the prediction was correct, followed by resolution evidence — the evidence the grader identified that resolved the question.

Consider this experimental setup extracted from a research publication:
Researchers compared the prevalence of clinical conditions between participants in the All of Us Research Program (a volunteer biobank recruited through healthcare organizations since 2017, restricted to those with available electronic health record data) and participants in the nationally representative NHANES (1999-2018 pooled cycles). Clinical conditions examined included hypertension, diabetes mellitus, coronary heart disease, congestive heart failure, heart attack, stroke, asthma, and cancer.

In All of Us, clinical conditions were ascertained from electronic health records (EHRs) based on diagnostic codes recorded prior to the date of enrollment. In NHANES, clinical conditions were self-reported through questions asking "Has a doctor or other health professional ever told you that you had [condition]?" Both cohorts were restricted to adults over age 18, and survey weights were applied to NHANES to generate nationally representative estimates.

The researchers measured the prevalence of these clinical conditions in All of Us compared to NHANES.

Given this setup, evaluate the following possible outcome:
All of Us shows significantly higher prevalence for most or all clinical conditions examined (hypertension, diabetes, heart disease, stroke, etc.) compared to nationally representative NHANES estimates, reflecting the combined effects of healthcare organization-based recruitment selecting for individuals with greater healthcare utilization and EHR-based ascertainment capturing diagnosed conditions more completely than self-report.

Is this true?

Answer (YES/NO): YES